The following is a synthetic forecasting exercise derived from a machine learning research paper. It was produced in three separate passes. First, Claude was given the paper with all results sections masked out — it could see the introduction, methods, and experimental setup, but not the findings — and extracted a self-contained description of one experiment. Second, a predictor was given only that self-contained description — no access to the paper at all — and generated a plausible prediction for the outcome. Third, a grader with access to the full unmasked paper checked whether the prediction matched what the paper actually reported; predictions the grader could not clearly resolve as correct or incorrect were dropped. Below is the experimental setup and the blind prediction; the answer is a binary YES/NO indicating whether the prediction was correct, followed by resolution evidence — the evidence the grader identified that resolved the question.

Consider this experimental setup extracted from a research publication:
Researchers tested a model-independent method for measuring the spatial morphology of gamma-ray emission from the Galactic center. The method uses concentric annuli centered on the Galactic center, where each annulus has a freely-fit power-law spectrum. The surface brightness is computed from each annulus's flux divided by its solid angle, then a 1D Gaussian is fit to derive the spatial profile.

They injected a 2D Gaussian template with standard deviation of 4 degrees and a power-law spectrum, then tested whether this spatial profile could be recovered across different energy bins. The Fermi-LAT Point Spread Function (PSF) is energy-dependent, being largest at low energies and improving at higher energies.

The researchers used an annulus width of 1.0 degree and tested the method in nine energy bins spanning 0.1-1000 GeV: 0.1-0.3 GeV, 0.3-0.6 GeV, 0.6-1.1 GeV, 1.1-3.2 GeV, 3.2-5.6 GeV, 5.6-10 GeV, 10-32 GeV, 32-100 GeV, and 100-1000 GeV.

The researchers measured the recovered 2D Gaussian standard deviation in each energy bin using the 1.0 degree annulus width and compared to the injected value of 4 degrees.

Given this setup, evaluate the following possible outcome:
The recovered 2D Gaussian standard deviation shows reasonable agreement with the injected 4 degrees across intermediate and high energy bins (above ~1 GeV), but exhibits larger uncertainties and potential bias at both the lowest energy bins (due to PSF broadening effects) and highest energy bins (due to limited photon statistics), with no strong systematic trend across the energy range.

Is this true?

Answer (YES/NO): NO